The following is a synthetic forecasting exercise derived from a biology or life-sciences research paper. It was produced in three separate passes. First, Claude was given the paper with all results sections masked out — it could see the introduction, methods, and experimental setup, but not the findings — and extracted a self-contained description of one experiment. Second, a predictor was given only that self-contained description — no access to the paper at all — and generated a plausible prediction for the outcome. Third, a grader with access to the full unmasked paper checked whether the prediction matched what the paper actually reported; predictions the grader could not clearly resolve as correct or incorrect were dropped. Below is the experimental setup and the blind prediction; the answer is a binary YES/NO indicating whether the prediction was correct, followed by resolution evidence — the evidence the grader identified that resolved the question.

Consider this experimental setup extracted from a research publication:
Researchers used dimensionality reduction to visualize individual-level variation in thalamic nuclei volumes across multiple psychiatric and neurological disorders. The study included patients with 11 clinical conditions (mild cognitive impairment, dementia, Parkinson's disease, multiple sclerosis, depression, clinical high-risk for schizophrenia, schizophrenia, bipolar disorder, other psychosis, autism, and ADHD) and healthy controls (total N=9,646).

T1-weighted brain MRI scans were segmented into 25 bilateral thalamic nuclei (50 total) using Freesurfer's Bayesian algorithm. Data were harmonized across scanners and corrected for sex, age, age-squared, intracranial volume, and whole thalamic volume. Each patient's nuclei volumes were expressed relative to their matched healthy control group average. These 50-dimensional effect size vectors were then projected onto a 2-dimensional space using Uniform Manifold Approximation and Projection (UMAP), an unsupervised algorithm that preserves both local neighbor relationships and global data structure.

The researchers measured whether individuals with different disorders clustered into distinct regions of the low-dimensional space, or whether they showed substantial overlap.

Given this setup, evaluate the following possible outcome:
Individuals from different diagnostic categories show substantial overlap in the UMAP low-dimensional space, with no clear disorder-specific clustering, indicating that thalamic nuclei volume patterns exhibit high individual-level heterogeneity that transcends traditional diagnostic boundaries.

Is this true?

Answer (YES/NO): NO